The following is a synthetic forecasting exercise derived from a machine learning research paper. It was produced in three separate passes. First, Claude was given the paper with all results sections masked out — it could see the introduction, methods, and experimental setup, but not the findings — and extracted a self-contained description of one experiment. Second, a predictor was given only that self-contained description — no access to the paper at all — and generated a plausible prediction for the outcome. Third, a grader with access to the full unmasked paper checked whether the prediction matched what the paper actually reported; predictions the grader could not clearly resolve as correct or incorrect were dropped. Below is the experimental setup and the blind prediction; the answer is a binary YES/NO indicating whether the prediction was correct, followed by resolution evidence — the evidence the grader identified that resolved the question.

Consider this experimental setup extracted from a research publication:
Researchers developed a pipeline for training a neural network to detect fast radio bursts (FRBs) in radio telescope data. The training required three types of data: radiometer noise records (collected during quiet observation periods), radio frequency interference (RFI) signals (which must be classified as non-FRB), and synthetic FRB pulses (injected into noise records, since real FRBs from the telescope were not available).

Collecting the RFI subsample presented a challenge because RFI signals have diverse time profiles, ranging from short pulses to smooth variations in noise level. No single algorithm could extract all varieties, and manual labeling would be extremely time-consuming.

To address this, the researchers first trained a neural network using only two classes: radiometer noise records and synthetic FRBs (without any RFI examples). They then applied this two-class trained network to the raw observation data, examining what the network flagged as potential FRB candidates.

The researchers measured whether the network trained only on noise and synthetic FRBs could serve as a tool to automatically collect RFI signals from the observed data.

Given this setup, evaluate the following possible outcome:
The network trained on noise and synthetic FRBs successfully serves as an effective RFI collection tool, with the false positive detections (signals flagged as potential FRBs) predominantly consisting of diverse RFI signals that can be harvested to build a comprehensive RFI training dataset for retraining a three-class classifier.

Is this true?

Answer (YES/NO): NO